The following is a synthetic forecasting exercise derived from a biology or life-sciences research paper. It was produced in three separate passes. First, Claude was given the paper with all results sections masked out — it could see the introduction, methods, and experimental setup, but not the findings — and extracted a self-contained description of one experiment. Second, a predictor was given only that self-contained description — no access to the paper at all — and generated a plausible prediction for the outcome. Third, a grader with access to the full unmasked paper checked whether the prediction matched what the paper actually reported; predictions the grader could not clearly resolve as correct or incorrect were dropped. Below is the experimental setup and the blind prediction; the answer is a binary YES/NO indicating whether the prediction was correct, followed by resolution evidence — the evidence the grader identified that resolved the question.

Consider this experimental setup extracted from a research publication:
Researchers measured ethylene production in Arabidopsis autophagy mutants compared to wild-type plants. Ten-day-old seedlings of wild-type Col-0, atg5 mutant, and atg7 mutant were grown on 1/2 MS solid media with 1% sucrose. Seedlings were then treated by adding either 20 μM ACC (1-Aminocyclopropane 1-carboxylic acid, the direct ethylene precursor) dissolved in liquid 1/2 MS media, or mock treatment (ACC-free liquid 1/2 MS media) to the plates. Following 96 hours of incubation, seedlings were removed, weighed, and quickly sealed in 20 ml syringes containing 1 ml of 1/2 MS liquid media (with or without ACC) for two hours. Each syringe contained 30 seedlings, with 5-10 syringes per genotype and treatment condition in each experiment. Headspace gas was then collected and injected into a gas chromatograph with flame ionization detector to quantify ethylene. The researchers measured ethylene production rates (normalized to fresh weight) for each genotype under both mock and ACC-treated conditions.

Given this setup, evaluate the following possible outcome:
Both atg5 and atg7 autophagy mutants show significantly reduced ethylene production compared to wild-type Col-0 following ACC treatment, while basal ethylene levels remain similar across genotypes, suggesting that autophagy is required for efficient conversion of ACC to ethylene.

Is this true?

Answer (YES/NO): NO